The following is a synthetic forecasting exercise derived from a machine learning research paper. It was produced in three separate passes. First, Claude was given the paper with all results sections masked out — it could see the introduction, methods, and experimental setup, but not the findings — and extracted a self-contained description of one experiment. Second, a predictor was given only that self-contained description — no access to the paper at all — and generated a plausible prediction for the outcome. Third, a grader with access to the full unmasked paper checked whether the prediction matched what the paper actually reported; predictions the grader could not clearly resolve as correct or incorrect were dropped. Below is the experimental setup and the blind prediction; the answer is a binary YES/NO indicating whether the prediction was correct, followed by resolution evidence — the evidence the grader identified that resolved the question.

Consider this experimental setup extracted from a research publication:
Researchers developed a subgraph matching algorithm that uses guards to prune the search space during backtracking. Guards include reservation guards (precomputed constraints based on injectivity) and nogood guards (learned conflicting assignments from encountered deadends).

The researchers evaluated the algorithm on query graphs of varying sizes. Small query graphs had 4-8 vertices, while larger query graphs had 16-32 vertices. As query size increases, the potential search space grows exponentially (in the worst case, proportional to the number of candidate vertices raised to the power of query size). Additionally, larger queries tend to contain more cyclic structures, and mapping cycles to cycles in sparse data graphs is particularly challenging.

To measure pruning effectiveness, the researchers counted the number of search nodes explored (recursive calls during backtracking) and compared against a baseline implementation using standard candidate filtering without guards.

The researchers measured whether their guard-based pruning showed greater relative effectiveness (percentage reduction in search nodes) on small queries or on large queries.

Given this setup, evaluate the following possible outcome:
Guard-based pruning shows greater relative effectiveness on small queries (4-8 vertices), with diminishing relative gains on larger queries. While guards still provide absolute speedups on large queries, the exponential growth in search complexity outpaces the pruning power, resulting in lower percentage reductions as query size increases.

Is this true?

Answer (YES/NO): NO